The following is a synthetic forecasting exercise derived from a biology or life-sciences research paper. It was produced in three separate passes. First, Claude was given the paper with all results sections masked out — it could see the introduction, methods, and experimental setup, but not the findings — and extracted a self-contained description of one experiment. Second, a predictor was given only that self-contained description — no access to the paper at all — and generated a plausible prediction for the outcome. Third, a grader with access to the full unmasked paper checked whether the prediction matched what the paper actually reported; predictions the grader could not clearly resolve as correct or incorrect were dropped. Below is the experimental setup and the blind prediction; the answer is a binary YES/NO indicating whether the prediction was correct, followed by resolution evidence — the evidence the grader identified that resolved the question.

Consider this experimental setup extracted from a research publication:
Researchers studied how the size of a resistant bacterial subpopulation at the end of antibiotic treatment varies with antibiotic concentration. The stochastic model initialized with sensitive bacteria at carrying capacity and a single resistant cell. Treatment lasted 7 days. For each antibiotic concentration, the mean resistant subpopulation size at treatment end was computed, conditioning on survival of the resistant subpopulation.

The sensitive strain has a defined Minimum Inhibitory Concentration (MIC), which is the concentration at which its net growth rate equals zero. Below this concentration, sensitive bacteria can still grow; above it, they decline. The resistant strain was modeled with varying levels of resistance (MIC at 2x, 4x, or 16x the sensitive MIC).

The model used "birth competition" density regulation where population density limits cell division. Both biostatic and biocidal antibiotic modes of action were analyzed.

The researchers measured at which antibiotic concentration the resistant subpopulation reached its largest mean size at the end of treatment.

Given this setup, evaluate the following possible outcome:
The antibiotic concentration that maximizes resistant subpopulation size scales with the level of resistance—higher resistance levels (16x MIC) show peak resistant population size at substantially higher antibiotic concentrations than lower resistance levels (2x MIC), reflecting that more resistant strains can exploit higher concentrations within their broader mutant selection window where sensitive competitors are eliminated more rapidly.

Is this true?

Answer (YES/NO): NO